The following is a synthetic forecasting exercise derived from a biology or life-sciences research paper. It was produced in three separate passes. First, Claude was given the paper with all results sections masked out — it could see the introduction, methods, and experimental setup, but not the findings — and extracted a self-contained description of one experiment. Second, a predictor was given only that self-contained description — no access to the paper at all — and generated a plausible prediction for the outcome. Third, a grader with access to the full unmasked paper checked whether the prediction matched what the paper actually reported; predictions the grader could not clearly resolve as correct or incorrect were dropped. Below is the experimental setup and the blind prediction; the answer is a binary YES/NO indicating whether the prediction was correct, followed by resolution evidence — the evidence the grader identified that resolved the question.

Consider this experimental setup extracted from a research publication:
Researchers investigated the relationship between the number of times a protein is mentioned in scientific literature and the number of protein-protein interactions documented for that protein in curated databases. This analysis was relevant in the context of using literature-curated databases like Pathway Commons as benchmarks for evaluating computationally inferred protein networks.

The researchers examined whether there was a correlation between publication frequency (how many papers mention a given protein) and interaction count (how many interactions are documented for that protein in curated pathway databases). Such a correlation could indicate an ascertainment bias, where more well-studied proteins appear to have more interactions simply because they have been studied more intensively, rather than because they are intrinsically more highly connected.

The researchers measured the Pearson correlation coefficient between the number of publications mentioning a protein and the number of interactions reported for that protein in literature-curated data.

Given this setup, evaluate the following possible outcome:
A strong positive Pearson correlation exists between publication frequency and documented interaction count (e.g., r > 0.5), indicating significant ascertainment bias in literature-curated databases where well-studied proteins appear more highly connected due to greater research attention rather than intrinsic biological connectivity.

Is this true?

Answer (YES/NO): YES